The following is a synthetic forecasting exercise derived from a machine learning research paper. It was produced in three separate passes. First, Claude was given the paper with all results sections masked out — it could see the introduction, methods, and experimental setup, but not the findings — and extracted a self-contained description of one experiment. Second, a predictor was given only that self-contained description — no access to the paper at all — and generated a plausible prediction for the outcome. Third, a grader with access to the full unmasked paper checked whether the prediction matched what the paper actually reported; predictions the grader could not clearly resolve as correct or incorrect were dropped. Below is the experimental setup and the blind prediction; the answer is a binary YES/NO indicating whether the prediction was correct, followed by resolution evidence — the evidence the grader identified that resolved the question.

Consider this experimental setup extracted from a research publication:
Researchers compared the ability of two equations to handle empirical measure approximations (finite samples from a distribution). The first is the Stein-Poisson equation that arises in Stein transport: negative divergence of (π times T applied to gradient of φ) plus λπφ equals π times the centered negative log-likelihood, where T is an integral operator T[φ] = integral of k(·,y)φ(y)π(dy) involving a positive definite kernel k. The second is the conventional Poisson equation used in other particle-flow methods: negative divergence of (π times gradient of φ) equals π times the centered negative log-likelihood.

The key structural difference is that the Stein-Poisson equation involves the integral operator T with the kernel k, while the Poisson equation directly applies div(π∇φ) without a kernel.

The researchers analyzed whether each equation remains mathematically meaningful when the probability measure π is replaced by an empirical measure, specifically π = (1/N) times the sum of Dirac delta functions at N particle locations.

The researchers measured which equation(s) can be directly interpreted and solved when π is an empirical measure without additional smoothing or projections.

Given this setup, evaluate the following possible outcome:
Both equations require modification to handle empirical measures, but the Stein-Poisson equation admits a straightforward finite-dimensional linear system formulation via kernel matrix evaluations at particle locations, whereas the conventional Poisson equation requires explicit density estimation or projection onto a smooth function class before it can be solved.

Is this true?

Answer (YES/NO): NO